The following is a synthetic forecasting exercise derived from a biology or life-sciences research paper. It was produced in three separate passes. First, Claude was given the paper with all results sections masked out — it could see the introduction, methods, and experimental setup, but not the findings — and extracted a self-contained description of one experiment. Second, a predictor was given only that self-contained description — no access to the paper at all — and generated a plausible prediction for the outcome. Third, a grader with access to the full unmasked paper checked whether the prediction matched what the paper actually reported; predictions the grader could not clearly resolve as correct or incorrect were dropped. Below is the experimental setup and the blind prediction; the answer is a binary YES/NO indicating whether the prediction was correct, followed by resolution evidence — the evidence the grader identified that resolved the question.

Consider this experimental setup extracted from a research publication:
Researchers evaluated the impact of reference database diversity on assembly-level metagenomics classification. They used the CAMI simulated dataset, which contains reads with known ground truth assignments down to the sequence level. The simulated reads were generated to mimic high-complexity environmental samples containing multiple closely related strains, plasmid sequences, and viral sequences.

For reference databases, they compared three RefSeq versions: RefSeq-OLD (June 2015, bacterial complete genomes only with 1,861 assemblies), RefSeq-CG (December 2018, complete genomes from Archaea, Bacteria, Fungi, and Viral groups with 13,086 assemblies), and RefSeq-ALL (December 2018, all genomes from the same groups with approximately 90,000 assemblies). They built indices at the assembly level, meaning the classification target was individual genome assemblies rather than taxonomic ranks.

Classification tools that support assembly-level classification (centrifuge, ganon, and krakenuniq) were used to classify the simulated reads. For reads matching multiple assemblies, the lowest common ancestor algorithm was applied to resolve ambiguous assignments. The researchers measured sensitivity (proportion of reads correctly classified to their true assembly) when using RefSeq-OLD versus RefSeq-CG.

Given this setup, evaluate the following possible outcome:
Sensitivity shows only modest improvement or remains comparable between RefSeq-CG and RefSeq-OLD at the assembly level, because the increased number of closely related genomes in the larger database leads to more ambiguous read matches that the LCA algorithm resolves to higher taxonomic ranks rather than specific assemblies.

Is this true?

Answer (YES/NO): NO